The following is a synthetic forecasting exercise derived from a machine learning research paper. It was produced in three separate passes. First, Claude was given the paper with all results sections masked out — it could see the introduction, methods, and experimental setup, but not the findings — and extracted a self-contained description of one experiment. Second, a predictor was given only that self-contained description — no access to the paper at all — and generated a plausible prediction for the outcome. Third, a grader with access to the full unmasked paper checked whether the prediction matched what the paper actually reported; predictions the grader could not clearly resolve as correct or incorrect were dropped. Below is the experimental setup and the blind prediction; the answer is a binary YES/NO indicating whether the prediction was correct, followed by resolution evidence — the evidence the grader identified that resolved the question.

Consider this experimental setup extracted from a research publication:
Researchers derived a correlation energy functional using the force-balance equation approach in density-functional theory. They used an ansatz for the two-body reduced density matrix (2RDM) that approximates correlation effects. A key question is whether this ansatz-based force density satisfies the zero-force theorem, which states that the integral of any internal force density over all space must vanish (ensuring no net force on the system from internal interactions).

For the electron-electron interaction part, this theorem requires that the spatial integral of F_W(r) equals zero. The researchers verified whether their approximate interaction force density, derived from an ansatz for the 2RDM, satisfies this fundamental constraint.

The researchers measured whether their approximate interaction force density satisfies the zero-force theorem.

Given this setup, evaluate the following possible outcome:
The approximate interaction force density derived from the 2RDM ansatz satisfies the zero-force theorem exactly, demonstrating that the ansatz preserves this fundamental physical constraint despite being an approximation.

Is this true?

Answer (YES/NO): YES